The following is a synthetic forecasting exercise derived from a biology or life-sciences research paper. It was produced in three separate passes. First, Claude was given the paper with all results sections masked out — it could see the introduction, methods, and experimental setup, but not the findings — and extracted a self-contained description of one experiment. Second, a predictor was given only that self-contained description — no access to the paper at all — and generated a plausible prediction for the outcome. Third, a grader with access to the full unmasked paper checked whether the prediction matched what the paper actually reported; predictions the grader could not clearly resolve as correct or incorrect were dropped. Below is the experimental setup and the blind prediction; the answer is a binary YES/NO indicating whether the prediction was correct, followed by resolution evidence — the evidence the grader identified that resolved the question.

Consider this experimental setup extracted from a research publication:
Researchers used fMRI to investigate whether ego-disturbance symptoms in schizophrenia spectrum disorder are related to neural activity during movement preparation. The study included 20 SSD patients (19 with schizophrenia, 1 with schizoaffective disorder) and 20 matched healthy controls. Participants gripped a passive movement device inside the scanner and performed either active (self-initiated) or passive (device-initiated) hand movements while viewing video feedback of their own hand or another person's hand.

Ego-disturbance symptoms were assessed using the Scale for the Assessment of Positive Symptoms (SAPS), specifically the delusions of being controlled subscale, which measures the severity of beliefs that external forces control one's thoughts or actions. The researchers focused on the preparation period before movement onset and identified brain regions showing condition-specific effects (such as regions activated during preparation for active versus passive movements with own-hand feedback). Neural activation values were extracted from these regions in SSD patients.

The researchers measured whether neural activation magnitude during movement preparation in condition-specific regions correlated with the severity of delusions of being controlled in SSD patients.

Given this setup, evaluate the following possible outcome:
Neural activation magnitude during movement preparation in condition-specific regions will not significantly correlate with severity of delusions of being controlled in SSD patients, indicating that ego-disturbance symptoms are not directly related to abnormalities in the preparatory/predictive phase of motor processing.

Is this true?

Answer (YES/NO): NO